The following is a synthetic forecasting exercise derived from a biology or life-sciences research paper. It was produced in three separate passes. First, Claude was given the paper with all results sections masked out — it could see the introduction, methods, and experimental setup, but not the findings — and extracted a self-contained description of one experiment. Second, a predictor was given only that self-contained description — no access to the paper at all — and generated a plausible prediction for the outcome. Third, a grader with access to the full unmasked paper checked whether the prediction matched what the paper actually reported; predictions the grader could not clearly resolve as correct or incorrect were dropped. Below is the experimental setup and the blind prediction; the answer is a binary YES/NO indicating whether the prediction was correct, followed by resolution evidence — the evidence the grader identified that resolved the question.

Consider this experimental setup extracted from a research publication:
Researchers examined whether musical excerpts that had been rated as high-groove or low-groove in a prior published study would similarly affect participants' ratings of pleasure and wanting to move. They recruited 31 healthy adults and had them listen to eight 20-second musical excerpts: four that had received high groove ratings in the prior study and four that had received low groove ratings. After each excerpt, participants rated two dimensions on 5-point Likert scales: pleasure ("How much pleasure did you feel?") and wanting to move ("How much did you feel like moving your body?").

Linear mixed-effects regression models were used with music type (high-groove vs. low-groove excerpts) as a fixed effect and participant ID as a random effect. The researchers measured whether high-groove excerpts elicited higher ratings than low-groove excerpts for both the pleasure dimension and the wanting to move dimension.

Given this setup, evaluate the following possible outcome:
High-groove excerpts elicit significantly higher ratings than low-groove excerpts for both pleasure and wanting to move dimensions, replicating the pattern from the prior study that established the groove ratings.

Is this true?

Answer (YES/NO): NO